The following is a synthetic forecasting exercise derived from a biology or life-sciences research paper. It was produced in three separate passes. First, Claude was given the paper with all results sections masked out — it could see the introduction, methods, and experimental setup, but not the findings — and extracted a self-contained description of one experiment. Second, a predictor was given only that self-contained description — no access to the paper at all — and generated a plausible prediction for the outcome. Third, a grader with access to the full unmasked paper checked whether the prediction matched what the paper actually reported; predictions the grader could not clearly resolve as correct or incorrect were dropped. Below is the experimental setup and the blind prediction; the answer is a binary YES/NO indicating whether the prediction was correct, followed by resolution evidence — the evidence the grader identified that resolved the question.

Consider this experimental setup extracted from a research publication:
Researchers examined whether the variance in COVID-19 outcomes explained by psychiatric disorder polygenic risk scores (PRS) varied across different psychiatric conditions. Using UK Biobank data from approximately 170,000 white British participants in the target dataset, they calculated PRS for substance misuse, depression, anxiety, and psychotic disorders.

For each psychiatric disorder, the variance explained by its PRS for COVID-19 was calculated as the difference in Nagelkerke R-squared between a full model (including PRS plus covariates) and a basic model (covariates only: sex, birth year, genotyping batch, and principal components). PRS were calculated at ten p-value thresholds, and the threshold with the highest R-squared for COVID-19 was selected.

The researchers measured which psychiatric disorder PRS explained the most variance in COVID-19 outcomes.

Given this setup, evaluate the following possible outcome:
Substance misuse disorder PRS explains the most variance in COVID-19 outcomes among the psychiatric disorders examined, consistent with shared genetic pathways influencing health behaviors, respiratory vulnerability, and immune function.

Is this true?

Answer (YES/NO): NO